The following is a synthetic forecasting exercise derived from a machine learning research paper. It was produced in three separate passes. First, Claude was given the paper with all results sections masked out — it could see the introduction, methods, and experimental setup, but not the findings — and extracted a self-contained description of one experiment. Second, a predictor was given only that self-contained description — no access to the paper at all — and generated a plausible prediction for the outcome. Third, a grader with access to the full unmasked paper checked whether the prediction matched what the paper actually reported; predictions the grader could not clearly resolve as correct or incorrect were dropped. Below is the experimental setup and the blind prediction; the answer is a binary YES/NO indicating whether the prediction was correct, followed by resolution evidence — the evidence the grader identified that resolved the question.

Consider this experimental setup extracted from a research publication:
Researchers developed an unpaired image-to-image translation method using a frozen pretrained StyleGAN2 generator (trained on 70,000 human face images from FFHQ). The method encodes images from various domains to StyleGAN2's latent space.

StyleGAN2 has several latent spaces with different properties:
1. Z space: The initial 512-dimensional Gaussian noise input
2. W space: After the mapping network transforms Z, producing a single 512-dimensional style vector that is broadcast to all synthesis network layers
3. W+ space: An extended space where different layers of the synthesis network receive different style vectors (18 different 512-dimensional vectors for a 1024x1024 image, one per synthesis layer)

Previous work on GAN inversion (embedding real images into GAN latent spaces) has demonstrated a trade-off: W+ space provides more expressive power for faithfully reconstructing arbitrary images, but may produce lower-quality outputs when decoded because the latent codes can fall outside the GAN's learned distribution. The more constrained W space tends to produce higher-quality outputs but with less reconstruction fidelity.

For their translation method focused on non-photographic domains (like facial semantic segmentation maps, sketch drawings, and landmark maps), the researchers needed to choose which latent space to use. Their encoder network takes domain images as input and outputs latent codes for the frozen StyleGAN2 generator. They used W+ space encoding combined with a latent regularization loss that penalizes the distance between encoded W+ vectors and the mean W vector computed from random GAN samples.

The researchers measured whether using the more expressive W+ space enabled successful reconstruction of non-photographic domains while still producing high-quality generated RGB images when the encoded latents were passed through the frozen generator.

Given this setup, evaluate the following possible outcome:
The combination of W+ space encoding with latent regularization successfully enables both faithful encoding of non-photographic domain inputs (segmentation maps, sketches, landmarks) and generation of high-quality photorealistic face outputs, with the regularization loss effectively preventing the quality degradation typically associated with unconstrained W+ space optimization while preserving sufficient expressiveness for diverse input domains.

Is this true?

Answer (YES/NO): YES